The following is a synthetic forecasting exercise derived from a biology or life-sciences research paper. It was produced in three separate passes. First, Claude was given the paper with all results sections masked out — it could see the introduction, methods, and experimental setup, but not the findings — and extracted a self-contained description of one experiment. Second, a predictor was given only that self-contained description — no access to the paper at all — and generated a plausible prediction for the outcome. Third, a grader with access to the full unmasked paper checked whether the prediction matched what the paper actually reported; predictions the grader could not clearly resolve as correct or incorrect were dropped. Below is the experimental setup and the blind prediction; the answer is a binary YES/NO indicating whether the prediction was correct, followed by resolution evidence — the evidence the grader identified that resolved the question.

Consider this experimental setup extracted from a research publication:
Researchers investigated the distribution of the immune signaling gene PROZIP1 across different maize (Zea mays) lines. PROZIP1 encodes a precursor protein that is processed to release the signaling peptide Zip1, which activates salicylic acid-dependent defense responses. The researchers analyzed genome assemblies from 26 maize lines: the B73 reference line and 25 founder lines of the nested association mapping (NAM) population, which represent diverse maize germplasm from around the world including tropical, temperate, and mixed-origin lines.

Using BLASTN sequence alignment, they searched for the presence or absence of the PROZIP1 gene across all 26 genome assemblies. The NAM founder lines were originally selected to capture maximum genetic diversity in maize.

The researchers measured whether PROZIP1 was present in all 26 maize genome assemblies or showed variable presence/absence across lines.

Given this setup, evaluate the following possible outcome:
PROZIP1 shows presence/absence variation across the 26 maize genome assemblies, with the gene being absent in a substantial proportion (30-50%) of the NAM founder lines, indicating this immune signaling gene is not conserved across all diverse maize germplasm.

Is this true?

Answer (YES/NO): NO